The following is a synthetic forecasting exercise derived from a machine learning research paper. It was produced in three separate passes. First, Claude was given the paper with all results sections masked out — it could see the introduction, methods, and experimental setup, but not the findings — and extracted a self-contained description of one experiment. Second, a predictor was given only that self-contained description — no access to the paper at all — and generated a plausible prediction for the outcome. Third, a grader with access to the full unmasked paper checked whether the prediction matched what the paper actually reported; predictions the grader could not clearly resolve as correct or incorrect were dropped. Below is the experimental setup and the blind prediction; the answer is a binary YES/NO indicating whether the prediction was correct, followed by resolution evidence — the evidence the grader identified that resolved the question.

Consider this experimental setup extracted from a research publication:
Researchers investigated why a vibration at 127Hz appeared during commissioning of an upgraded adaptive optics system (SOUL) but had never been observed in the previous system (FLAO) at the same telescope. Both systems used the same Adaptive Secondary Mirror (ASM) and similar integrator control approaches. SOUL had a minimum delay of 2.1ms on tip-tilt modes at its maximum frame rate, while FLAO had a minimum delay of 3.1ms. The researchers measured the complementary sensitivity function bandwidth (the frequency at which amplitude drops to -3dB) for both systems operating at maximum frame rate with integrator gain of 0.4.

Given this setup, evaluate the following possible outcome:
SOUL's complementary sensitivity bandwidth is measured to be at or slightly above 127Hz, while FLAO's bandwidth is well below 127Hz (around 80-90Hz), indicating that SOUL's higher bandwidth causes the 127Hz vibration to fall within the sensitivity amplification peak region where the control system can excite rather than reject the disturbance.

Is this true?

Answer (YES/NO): NO